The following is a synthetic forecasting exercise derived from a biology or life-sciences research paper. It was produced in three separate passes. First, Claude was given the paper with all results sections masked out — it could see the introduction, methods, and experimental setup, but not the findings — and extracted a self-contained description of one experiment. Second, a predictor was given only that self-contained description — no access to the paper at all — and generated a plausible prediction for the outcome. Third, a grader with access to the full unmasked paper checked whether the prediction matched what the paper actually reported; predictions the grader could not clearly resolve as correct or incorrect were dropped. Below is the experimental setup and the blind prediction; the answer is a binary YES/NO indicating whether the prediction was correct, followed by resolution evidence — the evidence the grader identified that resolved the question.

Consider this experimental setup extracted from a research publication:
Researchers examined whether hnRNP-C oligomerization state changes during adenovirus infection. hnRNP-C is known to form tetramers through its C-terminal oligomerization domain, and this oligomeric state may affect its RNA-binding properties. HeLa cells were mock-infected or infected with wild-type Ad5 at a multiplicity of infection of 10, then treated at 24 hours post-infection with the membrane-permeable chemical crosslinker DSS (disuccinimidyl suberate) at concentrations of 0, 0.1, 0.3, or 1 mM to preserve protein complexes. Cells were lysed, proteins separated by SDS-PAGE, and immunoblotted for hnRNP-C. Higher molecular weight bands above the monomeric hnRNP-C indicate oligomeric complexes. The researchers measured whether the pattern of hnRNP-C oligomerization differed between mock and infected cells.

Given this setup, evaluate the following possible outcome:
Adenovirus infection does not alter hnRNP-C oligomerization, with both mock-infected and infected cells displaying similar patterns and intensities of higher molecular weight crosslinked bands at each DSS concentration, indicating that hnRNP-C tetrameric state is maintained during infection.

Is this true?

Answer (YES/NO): YES